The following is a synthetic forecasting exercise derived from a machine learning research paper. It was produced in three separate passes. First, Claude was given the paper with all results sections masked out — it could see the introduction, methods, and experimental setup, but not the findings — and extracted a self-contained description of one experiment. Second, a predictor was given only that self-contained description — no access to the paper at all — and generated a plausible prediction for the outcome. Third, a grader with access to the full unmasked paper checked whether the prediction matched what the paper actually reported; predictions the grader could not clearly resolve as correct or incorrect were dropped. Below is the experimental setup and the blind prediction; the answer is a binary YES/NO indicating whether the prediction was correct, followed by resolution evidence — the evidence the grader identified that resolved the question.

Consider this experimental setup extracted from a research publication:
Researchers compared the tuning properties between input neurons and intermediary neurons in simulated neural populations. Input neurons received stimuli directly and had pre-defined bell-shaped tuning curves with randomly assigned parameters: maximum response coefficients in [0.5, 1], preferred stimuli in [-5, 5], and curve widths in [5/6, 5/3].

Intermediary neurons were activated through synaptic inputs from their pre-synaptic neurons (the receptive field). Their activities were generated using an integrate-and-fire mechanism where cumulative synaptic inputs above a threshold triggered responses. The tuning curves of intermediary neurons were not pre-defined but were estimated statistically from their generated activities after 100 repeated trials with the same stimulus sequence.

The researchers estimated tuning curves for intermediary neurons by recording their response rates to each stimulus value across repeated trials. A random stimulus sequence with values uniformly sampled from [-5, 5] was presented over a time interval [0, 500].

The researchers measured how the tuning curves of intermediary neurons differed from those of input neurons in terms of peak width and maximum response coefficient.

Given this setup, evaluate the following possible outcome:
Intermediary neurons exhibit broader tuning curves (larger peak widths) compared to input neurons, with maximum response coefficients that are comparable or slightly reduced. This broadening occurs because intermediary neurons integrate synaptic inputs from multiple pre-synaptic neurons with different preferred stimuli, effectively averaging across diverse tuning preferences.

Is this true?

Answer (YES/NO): NO